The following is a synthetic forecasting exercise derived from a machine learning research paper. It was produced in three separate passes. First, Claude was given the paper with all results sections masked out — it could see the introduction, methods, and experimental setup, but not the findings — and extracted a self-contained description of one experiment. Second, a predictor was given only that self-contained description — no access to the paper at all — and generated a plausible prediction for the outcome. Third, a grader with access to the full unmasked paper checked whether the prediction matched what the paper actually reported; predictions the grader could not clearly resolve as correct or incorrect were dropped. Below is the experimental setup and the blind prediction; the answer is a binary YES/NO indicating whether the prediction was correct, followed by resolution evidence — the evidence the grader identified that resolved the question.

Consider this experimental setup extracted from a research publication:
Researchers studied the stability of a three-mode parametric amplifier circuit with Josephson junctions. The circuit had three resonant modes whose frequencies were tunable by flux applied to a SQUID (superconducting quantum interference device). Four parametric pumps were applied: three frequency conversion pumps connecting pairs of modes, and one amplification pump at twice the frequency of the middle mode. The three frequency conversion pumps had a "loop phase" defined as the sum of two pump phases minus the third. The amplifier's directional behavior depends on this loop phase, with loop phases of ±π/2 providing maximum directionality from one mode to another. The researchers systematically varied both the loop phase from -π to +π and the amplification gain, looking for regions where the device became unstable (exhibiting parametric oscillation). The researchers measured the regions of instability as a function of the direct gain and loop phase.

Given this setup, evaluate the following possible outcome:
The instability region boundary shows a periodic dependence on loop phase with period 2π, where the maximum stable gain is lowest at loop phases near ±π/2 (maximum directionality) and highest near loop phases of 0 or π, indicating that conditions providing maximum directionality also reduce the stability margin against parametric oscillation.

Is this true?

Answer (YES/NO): NO